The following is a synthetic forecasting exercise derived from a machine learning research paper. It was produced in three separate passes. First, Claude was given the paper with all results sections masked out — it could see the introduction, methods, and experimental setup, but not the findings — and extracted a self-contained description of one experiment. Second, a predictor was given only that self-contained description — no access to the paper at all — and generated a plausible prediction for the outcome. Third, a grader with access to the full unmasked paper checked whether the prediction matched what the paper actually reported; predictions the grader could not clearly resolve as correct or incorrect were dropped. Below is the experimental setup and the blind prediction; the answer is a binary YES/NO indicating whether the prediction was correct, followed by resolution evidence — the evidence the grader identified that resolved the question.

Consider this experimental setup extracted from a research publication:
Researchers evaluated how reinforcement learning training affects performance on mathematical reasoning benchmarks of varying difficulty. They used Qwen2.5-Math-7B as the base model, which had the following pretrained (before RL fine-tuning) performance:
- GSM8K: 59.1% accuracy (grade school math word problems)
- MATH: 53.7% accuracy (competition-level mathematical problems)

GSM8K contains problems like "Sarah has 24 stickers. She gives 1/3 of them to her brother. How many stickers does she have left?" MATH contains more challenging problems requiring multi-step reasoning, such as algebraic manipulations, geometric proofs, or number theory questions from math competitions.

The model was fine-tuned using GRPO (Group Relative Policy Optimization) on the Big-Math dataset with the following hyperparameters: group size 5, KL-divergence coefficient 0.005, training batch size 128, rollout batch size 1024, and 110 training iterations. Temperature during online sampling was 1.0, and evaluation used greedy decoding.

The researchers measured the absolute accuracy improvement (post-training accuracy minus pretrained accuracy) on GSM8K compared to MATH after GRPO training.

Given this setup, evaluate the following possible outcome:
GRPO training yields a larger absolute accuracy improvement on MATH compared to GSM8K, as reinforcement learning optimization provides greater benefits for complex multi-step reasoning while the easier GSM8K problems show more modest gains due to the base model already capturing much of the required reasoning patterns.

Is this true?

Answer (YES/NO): NO